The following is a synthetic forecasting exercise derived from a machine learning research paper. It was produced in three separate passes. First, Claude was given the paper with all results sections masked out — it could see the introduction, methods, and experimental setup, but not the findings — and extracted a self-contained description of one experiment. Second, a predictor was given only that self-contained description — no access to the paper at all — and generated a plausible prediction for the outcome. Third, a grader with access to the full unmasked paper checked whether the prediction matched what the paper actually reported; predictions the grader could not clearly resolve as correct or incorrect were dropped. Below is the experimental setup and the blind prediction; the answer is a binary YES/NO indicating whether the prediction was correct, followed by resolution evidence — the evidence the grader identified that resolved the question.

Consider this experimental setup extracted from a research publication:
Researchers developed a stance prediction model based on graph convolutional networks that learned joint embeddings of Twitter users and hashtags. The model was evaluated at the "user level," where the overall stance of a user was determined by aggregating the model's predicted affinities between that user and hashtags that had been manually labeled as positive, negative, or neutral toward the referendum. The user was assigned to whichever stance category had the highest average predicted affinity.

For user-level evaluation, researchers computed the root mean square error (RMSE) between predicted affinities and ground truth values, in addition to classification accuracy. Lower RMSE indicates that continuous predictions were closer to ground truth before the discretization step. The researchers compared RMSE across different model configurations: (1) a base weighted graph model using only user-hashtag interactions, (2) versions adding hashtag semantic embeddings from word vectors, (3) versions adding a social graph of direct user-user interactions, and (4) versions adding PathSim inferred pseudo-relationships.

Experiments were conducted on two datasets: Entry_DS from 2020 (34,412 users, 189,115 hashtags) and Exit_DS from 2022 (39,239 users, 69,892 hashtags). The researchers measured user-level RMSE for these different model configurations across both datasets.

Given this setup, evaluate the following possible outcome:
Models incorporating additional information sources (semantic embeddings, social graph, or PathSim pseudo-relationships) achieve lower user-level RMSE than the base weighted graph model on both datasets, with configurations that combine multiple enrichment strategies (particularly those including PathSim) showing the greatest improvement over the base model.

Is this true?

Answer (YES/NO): NO